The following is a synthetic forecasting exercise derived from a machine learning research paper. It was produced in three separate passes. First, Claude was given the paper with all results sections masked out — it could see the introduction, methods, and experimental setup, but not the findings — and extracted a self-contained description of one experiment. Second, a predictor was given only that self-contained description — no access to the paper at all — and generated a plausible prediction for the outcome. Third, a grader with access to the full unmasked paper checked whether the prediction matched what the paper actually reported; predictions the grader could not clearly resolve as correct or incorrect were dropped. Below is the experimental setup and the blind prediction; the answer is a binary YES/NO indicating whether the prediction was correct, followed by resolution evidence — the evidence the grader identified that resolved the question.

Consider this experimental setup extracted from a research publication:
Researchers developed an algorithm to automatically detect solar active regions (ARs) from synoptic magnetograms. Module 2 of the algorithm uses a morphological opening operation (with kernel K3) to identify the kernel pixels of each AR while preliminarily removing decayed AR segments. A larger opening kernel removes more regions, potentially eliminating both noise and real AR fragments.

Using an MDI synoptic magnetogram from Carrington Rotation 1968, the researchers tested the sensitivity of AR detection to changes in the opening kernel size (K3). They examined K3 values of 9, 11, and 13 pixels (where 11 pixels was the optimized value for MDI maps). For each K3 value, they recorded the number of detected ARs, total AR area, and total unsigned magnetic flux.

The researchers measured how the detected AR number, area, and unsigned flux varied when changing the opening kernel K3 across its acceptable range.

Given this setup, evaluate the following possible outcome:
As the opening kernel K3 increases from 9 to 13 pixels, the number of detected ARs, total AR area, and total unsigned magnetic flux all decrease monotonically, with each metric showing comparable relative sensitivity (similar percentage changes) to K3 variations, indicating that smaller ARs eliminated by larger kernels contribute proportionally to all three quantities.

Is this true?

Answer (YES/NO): NO